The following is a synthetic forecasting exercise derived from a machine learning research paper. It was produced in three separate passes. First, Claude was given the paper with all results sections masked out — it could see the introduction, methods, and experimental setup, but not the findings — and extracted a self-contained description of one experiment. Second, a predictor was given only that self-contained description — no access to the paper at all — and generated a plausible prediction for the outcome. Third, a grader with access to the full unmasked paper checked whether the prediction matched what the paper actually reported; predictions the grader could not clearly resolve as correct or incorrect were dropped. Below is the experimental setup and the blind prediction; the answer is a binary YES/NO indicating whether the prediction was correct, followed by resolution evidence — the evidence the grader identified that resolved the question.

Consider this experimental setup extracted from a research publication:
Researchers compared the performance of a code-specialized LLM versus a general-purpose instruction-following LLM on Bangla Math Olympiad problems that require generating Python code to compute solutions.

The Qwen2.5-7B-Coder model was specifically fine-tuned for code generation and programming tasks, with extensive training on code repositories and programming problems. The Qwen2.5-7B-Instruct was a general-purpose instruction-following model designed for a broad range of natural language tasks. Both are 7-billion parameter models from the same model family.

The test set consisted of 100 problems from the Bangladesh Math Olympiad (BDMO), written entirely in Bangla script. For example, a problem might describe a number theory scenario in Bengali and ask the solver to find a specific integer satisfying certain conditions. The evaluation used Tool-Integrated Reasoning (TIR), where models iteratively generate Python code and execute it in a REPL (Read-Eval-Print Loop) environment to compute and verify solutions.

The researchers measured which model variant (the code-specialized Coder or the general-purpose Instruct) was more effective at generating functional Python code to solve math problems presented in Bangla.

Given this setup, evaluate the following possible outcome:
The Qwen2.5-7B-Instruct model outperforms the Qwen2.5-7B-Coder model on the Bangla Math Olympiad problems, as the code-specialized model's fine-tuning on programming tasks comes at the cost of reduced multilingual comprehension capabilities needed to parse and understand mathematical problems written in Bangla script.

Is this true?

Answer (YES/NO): YES